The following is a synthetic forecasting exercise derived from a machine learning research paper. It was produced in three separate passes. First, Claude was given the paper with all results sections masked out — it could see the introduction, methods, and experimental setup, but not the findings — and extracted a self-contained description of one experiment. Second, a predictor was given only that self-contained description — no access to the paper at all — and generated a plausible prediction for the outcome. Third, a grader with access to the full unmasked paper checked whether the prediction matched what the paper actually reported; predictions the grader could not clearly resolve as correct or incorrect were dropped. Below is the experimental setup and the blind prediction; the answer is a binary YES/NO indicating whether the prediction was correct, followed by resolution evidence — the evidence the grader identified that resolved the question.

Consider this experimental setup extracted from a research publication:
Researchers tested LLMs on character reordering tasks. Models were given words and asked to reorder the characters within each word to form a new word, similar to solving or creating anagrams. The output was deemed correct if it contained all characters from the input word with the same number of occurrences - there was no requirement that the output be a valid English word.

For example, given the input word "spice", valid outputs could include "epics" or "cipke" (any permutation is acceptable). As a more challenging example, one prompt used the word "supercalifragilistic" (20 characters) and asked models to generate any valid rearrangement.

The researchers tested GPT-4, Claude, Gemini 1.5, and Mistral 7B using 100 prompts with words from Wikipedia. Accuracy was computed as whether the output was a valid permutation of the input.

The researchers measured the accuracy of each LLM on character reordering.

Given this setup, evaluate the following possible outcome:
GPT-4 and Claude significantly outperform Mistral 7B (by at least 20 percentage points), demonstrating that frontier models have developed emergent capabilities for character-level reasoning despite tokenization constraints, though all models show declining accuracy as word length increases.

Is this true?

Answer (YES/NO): NO